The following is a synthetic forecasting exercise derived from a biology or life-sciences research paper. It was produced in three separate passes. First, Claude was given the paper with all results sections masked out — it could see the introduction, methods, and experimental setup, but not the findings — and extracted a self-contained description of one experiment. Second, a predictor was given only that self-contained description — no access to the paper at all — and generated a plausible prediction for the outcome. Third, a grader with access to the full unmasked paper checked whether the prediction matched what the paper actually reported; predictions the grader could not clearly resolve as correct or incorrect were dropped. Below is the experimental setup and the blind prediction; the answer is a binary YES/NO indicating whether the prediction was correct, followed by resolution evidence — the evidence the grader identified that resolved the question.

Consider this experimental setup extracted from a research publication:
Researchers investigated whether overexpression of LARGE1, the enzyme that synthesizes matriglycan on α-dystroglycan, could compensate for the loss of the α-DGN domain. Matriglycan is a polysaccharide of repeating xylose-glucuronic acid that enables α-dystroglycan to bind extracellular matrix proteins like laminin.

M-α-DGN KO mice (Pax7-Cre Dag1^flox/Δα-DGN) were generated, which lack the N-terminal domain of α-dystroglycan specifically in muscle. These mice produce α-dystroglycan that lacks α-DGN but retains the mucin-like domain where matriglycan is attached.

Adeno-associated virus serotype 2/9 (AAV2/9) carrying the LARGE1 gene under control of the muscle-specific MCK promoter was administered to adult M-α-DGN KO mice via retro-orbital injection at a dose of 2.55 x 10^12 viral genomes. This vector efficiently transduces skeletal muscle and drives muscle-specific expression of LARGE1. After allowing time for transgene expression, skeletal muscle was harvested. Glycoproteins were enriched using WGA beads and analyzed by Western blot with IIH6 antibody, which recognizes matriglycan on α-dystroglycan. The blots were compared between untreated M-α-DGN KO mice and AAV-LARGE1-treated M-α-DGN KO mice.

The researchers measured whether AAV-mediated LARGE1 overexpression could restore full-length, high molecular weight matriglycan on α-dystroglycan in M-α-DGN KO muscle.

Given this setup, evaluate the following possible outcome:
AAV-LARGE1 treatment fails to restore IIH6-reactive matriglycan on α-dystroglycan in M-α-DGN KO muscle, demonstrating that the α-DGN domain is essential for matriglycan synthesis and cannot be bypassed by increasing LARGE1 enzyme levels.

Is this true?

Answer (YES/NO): NO